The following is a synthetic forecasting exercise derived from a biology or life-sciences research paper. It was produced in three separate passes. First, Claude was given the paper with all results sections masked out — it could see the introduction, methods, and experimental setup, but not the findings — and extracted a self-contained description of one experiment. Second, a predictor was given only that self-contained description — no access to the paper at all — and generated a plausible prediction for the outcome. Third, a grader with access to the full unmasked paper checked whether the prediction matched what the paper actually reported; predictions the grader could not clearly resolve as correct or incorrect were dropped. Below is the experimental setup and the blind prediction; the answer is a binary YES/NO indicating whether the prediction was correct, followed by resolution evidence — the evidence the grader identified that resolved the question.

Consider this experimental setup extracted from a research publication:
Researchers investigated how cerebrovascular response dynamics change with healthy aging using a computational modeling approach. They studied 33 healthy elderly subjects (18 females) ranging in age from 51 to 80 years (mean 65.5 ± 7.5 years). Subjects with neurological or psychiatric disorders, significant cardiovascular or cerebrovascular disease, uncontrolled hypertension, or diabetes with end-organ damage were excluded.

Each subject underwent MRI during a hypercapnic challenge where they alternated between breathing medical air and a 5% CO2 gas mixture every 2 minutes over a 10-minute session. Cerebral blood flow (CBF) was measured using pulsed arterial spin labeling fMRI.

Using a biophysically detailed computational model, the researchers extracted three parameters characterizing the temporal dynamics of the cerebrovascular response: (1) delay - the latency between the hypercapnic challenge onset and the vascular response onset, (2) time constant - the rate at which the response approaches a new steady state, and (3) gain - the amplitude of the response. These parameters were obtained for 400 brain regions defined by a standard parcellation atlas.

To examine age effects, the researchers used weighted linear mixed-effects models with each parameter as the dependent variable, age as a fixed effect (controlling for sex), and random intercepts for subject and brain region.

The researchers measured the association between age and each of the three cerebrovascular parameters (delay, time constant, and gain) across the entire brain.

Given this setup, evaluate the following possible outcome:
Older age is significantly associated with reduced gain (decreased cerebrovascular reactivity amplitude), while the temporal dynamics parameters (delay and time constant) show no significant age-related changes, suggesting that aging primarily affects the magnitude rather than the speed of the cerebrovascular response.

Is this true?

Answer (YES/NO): YES